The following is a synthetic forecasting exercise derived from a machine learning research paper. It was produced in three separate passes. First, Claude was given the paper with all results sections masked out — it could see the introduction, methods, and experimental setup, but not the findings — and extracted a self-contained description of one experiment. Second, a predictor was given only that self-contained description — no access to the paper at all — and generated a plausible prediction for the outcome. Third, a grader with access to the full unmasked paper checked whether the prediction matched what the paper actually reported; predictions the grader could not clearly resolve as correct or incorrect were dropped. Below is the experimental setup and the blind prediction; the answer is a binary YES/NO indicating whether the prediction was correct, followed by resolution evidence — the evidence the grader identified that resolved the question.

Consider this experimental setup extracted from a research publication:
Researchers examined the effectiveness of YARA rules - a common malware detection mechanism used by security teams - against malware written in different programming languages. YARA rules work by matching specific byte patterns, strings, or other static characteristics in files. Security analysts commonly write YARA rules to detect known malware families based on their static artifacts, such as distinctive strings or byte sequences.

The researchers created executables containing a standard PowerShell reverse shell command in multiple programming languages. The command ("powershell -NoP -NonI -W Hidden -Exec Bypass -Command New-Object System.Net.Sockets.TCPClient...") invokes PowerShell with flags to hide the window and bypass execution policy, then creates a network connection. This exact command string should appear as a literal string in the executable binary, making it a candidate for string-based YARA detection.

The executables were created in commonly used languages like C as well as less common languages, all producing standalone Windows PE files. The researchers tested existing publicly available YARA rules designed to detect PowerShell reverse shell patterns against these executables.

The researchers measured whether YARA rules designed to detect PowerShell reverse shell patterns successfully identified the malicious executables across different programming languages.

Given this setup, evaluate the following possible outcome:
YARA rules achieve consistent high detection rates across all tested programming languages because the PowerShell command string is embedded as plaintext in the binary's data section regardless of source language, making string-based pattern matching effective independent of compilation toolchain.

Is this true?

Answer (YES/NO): NO